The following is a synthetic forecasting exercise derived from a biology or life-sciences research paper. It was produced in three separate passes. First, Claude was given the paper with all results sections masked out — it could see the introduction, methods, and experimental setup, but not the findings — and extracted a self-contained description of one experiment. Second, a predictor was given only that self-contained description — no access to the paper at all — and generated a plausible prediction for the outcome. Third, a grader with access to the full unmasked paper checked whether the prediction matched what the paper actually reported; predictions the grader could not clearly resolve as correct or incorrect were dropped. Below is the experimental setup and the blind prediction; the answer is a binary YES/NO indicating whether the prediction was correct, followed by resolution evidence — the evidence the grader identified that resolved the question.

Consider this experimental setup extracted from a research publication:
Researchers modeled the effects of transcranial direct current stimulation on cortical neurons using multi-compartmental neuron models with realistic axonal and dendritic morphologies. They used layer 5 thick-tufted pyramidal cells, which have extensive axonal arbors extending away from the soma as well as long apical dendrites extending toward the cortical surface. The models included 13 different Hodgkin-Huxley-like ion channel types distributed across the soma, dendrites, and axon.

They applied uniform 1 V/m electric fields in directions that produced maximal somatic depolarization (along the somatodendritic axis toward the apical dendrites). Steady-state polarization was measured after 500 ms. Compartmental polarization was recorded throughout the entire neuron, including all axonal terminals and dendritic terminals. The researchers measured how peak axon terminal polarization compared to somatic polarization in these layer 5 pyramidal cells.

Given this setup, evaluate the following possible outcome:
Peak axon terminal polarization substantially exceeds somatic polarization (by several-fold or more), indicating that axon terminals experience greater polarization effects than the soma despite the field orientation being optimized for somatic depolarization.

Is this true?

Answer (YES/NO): YES